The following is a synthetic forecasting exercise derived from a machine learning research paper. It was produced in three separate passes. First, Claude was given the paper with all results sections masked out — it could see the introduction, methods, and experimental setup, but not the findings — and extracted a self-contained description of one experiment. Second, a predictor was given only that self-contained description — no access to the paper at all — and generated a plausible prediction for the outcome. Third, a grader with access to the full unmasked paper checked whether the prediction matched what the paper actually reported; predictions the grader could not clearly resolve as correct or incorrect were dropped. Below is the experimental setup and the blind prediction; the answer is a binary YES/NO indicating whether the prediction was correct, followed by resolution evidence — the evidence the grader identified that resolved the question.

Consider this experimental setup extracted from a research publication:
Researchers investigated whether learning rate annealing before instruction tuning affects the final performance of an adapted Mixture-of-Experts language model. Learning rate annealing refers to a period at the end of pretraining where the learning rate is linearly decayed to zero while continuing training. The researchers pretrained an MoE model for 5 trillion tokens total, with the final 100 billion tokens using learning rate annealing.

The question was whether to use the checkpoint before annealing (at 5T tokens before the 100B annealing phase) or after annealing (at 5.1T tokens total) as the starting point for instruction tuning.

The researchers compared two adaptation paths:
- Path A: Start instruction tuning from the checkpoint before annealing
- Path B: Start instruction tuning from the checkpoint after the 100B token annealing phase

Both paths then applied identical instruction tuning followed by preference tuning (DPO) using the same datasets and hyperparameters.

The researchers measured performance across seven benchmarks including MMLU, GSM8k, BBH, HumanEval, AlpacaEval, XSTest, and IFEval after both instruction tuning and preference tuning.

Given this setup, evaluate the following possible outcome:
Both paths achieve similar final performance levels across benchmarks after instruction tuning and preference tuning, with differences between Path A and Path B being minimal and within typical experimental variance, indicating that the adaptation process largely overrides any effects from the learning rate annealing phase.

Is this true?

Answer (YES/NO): NO